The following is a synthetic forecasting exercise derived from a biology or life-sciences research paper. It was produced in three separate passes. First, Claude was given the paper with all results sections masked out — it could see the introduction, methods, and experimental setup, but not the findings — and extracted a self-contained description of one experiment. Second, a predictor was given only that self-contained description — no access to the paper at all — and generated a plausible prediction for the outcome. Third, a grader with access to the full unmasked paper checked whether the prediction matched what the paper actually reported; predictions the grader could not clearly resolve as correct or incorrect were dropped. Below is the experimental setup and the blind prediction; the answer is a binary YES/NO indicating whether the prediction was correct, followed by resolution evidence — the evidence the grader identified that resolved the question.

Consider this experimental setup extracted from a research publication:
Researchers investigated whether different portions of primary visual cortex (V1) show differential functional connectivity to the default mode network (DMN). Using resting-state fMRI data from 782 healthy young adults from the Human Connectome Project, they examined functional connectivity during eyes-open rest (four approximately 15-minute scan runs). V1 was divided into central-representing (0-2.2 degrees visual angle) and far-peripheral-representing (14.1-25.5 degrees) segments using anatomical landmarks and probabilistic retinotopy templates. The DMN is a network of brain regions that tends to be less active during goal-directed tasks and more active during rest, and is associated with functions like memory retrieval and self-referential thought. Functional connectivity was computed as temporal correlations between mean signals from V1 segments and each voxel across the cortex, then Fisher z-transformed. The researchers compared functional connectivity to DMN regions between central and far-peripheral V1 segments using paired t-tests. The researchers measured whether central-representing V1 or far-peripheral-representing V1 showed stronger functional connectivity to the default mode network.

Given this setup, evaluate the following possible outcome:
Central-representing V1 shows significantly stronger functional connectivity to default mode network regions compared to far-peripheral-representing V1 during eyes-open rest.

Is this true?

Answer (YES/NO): NO